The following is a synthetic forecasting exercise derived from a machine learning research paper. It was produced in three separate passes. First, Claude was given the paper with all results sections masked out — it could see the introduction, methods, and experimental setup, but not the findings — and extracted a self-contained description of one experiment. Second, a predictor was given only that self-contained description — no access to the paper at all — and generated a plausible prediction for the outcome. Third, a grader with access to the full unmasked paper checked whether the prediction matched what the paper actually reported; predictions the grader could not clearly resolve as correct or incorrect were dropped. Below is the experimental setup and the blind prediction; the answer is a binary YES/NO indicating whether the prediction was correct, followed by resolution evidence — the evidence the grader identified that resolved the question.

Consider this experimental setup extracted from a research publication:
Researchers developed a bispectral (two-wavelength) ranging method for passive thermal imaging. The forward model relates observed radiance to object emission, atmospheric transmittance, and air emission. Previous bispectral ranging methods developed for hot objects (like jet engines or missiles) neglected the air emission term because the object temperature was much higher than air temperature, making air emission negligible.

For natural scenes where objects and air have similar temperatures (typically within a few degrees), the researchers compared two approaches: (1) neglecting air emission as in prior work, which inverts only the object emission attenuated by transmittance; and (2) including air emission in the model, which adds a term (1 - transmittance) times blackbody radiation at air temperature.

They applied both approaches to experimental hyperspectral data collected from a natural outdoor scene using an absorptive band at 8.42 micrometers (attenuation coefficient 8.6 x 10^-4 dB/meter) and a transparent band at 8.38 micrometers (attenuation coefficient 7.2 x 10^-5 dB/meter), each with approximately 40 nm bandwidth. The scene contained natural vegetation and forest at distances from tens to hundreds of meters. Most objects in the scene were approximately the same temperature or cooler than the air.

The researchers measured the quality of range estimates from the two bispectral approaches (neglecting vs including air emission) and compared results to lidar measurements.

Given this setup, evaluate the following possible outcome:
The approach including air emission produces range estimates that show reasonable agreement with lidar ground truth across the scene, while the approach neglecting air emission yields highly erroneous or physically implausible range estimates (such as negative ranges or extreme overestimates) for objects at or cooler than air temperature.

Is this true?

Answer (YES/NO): YES